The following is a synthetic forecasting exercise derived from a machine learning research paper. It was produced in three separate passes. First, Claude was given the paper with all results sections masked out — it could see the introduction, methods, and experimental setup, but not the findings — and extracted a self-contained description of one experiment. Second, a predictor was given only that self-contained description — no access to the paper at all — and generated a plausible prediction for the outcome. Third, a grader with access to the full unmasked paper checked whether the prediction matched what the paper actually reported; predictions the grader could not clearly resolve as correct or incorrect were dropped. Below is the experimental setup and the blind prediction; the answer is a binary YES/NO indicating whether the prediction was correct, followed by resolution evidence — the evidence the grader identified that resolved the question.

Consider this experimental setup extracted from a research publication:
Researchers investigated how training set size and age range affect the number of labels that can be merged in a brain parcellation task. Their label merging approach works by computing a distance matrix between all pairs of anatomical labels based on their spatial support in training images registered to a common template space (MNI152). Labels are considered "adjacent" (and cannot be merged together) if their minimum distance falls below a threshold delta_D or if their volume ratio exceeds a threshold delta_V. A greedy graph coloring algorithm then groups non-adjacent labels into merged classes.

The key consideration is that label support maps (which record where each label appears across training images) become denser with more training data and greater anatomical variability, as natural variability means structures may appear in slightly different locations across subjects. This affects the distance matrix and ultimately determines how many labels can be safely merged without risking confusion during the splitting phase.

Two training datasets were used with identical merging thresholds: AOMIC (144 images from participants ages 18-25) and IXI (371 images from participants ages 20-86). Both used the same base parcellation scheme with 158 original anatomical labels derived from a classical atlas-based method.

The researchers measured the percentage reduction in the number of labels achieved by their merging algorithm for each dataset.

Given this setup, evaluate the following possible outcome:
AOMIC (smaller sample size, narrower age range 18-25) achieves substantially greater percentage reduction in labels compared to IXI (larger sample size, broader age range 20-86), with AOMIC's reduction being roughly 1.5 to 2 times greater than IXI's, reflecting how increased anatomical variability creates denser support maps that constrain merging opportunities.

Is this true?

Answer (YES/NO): NO